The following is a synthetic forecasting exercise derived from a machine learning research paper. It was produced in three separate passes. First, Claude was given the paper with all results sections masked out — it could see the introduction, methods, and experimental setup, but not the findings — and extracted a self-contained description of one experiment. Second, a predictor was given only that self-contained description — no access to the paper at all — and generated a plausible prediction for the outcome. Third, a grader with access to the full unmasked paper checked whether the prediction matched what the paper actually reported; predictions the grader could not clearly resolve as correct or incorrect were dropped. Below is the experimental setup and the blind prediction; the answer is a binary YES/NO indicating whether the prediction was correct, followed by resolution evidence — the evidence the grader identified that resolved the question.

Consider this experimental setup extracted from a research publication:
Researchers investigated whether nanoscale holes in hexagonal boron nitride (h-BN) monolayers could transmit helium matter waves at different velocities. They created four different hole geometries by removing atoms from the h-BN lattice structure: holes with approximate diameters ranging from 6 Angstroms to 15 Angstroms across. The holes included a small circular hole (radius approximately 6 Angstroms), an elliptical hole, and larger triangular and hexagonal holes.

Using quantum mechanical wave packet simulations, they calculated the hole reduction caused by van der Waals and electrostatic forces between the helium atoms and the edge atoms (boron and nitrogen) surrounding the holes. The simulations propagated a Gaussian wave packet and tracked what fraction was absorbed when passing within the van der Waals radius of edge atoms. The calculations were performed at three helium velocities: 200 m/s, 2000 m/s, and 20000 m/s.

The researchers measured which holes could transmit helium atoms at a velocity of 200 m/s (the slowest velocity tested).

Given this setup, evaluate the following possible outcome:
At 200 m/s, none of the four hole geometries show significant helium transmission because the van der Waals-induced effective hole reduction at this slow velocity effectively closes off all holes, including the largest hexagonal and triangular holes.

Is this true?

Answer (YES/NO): YES